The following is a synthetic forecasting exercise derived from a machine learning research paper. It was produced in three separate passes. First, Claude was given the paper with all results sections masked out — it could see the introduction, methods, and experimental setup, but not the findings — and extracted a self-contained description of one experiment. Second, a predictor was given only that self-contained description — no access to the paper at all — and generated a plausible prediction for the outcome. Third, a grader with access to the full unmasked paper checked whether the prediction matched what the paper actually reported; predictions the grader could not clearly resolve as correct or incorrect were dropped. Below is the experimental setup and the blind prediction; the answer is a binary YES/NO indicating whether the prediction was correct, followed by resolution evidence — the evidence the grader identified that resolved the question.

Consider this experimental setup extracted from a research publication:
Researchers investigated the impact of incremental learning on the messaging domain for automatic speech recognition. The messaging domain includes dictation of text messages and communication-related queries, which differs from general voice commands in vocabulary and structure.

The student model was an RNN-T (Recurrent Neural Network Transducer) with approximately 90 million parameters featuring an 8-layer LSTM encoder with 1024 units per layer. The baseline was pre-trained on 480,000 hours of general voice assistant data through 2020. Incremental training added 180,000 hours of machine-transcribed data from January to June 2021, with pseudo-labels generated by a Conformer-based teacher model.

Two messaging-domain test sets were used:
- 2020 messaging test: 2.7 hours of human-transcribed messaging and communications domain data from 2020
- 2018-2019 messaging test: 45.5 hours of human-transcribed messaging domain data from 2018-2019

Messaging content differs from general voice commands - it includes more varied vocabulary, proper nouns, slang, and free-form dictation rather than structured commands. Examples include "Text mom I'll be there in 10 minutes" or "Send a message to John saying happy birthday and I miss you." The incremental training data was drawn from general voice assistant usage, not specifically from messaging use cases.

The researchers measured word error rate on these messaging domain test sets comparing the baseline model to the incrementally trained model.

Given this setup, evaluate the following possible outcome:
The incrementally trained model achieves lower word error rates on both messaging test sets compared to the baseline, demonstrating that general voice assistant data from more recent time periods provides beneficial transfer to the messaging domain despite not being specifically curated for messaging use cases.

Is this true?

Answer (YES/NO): NO